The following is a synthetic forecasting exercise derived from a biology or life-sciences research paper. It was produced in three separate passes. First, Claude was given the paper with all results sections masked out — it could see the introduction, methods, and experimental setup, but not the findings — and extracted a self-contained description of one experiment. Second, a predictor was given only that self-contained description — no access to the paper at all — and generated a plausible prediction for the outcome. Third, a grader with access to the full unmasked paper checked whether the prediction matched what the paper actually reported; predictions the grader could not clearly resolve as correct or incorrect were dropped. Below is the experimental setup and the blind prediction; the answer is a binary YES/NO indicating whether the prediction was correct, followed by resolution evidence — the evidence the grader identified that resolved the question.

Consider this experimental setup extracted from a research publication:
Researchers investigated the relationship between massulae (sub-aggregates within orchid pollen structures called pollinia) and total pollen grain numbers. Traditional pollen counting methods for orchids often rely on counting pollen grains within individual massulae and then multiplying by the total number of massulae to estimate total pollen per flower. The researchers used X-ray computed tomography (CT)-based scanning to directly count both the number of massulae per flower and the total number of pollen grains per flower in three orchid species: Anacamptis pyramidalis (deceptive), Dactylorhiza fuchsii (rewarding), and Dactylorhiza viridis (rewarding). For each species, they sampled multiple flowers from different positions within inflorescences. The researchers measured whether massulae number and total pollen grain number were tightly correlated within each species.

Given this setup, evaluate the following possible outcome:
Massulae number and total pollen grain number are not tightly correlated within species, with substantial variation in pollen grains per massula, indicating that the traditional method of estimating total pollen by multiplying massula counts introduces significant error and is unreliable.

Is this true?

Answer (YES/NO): YES